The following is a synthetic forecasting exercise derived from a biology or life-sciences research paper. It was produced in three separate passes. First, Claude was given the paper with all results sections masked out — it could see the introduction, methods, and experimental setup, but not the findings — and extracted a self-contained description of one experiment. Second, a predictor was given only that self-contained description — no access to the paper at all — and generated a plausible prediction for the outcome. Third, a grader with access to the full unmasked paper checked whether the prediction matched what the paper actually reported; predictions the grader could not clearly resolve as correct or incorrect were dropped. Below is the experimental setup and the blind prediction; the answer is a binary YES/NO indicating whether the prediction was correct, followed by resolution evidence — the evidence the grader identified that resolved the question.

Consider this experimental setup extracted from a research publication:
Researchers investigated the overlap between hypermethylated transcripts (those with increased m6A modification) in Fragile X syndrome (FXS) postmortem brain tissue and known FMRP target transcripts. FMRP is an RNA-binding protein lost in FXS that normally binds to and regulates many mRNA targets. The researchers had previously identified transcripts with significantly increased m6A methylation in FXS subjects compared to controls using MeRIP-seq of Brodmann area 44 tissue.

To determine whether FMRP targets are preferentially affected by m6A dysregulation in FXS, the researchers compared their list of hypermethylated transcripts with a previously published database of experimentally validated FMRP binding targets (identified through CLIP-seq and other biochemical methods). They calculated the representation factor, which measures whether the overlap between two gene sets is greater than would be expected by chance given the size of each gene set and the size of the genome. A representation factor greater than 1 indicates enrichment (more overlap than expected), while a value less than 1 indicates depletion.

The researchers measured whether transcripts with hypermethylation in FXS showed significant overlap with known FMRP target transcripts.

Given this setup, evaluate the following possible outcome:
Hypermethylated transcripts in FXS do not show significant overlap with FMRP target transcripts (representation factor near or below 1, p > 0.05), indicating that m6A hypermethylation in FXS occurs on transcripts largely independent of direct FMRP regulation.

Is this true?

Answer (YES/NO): NO